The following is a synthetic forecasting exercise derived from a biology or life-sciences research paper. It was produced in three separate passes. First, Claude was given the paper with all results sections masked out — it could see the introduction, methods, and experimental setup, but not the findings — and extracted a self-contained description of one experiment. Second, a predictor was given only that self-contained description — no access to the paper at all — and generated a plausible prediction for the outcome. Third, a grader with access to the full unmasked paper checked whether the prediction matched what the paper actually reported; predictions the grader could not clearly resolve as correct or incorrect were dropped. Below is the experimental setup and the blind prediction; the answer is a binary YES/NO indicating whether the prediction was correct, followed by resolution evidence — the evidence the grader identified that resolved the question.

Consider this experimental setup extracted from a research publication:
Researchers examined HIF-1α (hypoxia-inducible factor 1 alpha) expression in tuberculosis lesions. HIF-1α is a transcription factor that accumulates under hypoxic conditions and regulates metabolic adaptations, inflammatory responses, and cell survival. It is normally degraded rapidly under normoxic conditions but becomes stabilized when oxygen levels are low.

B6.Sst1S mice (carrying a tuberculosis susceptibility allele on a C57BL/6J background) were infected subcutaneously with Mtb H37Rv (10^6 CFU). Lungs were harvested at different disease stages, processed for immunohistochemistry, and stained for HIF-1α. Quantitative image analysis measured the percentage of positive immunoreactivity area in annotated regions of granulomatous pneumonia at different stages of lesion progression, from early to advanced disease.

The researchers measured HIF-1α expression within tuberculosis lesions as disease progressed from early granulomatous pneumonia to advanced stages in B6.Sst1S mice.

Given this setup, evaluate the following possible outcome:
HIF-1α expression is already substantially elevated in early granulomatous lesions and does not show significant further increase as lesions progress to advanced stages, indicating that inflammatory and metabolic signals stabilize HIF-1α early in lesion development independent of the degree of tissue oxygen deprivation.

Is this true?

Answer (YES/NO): NO